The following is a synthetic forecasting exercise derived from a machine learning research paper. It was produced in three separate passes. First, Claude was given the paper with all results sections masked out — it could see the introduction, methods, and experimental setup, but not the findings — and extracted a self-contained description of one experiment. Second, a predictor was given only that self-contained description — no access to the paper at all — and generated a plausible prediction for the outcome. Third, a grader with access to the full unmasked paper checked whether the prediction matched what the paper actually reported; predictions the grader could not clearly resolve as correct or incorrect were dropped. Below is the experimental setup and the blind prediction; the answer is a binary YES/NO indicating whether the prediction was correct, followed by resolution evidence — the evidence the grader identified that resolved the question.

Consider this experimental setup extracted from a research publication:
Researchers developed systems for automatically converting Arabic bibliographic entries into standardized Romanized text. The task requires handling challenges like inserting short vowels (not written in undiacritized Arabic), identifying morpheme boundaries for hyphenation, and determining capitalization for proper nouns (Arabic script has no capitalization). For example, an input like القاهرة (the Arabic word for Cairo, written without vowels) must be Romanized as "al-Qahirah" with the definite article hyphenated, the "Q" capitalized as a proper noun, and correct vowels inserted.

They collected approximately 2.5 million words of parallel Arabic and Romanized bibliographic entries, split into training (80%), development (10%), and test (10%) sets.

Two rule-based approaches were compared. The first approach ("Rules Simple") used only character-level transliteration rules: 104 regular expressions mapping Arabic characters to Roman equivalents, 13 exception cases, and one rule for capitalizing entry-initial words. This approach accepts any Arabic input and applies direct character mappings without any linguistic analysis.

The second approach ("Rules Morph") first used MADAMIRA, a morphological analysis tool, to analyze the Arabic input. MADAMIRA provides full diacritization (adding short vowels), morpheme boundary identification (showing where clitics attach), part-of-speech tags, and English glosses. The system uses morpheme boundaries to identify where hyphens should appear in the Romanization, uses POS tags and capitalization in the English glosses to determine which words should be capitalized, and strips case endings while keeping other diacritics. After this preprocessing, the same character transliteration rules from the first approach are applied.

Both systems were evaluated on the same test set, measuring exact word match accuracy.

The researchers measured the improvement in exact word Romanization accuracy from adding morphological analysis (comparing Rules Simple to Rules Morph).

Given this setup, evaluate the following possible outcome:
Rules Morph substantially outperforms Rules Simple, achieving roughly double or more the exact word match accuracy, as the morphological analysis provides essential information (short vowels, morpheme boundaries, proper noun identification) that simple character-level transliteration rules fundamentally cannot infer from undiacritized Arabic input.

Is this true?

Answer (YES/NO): YES